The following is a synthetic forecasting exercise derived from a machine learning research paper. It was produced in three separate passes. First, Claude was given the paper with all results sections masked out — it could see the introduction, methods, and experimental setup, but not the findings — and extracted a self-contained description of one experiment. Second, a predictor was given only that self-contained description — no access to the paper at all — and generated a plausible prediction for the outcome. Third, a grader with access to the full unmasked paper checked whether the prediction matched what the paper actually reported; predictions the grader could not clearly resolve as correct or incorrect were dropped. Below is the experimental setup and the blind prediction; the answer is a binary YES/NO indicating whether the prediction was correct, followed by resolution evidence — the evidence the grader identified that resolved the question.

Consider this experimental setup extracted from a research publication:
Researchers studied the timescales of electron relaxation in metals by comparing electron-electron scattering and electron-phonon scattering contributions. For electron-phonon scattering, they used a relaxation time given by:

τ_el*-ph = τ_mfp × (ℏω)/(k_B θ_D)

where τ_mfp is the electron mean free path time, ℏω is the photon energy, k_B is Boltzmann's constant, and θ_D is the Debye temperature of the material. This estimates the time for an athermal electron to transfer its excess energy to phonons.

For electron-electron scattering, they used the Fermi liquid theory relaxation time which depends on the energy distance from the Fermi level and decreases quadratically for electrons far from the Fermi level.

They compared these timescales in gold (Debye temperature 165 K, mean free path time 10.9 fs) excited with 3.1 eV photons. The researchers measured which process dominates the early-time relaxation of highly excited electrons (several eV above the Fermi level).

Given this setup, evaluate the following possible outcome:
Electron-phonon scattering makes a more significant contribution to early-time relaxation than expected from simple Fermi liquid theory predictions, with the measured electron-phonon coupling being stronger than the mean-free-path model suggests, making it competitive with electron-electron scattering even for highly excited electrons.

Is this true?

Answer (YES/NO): NO